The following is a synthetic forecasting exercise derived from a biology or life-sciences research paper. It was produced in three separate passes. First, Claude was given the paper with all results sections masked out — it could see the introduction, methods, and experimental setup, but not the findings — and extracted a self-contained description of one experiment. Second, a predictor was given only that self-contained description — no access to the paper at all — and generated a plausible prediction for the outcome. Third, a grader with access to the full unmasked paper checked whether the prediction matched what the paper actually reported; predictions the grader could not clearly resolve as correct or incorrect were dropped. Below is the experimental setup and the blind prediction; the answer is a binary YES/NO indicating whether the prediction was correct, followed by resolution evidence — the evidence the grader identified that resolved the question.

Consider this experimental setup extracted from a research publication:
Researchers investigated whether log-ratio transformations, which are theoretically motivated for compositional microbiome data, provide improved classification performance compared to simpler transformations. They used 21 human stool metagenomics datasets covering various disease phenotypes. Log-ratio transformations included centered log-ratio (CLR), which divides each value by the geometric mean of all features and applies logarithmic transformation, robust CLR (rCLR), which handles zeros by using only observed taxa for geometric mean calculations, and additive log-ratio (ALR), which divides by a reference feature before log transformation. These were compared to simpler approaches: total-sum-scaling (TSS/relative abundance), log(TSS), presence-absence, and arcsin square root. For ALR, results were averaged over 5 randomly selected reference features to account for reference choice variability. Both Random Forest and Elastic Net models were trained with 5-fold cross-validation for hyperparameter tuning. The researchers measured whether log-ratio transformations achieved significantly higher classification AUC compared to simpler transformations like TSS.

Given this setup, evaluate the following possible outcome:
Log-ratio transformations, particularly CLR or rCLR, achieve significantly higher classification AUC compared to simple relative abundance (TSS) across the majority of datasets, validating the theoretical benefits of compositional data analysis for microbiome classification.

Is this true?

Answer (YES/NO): NO